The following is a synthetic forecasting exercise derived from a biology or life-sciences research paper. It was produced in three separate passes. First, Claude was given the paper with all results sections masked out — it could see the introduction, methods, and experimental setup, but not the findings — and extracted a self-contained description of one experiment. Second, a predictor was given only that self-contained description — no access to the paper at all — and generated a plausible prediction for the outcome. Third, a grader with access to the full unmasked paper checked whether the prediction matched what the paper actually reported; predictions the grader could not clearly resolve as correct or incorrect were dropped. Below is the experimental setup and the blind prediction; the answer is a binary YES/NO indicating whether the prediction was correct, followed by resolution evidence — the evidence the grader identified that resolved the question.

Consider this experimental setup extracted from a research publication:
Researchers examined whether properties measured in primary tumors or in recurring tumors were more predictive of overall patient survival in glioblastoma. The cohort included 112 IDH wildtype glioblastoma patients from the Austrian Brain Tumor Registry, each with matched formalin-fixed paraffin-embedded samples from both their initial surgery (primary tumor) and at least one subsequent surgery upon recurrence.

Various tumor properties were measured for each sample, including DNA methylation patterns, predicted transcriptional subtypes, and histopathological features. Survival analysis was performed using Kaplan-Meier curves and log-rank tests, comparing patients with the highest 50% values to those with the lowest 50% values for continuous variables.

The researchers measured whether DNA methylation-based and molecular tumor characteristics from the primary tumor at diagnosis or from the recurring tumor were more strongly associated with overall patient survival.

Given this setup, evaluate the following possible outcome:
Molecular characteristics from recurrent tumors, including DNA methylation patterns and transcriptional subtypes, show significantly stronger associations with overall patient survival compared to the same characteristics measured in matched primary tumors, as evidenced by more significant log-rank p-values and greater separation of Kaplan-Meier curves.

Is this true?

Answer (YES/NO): YES